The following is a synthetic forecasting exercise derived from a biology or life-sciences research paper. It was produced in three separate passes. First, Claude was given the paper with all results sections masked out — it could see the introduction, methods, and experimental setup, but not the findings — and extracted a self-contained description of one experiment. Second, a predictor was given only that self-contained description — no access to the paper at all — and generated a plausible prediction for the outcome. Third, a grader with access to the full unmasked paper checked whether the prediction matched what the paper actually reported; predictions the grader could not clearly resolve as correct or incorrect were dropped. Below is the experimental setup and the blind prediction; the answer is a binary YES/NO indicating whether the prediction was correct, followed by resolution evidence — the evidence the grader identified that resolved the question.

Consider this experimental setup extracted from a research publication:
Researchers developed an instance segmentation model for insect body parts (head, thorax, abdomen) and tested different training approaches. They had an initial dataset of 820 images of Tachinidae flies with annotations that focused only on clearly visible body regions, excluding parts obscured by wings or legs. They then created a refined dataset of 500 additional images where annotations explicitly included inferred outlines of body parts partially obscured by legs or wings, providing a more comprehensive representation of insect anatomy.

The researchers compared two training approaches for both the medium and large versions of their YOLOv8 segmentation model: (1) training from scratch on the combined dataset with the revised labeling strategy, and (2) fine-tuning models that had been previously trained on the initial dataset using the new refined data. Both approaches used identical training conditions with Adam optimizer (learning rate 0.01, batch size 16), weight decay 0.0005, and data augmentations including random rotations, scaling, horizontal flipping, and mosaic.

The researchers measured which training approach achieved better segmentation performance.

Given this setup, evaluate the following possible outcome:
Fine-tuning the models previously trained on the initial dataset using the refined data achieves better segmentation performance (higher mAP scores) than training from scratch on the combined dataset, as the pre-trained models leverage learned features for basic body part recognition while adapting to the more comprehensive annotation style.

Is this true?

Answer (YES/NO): YES